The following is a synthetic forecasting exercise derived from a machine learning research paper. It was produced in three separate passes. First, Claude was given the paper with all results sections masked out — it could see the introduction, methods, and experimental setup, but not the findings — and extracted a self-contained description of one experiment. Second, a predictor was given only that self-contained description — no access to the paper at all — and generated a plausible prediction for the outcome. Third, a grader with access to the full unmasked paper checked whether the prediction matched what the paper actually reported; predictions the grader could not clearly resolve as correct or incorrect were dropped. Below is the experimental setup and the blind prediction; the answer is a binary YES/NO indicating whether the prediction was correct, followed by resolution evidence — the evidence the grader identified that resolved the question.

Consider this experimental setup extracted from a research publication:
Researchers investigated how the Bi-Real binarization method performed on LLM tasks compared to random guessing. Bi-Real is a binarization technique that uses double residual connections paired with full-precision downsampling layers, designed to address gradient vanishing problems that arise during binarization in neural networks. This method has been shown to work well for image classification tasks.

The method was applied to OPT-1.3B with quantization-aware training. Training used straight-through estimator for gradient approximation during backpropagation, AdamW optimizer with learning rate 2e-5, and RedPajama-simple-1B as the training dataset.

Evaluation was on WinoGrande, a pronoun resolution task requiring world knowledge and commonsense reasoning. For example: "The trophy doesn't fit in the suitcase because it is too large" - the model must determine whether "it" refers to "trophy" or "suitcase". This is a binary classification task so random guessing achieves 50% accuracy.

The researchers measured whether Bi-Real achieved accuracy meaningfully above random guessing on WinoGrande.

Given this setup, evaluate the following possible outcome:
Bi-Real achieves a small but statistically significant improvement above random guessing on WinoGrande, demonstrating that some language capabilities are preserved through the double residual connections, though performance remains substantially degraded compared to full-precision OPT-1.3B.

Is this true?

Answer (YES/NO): NO